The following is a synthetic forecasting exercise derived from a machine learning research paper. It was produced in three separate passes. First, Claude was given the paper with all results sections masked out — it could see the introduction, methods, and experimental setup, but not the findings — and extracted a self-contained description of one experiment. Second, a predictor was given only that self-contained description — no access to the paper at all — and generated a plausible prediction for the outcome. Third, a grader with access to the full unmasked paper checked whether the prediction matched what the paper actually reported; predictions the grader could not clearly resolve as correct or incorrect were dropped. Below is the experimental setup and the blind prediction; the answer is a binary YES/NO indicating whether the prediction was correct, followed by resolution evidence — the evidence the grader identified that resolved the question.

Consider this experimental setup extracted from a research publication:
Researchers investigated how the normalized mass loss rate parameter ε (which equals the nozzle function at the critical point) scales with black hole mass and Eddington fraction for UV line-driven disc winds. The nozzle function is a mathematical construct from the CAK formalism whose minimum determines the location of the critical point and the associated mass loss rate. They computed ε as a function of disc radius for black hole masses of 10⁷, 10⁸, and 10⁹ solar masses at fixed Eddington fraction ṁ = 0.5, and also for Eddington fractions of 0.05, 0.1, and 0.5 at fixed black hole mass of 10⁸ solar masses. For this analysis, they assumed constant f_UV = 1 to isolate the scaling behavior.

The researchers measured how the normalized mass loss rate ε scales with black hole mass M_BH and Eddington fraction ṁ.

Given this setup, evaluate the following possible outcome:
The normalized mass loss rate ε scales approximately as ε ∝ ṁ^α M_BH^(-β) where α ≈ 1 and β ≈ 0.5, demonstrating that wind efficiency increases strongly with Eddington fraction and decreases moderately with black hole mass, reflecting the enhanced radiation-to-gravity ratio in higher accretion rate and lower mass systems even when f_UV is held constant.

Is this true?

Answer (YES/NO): NO